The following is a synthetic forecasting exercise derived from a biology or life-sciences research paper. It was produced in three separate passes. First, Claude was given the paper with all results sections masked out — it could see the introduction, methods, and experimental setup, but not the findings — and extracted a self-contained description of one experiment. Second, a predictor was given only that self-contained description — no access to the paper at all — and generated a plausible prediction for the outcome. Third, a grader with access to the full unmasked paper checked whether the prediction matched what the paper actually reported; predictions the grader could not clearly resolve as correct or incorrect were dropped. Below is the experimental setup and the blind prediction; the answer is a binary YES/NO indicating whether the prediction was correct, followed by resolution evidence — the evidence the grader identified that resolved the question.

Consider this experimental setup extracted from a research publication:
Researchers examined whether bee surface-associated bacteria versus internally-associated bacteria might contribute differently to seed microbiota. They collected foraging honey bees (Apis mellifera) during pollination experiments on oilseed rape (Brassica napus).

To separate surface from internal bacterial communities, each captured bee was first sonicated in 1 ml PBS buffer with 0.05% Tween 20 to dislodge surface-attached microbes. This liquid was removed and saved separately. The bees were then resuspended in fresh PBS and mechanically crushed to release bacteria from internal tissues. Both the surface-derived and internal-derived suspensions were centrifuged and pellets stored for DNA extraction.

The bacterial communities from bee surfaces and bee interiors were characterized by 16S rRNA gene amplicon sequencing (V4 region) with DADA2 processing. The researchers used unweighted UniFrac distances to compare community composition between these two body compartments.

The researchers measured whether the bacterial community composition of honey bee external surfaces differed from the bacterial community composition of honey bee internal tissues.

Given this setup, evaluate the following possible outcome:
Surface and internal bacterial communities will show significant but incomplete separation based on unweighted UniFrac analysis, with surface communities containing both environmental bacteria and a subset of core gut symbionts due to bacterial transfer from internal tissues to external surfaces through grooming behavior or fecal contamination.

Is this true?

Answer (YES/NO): NO